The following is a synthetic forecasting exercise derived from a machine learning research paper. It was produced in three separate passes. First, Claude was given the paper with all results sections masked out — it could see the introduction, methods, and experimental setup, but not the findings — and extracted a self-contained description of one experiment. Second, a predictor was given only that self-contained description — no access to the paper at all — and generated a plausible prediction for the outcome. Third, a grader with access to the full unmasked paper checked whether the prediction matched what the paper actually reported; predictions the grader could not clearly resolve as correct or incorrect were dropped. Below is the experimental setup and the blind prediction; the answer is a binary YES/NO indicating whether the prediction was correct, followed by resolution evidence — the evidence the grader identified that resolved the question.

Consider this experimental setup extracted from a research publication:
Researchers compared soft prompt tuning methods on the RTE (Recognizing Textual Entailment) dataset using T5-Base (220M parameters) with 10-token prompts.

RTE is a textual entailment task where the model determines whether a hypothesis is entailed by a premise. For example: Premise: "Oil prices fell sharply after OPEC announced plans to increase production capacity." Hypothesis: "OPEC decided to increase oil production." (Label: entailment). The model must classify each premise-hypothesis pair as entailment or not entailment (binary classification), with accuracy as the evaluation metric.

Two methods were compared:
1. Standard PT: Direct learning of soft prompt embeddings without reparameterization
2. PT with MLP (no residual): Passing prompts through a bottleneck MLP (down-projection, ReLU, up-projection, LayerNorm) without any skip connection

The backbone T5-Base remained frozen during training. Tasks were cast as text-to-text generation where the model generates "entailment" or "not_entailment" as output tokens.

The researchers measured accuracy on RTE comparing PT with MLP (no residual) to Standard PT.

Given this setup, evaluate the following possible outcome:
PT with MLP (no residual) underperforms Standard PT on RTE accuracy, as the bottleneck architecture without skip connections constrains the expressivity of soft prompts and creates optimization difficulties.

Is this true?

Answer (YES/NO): YES